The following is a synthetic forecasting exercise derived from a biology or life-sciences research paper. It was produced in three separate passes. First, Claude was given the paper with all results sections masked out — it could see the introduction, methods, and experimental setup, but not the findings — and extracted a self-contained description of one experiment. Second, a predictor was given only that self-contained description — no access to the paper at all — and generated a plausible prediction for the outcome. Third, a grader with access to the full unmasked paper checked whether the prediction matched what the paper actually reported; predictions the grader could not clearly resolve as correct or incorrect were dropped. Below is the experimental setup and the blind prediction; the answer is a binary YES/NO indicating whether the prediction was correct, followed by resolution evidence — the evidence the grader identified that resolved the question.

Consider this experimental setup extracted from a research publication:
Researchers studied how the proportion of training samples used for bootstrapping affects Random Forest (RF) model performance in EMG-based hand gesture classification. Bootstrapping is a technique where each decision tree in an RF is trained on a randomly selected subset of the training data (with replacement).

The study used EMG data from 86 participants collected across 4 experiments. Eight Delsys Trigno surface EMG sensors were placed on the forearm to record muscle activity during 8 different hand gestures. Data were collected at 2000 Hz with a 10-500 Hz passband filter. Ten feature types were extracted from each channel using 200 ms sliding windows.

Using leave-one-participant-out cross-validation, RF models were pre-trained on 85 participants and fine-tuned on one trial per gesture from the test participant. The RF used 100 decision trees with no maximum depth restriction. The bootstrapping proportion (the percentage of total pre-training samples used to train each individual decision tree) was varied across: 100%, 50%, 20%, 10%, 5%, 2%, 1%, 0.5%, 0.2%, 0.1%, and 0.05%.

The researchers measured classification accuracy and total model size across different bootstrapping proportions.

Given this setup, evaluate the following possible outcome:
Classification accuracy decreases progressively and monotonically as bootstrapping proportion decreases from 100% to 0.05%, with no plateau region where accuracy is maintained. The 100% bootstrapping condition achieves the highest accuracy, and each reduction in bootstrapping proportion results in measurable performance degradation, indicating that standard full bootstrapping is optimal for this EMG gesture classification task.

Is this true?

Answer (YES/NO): NO